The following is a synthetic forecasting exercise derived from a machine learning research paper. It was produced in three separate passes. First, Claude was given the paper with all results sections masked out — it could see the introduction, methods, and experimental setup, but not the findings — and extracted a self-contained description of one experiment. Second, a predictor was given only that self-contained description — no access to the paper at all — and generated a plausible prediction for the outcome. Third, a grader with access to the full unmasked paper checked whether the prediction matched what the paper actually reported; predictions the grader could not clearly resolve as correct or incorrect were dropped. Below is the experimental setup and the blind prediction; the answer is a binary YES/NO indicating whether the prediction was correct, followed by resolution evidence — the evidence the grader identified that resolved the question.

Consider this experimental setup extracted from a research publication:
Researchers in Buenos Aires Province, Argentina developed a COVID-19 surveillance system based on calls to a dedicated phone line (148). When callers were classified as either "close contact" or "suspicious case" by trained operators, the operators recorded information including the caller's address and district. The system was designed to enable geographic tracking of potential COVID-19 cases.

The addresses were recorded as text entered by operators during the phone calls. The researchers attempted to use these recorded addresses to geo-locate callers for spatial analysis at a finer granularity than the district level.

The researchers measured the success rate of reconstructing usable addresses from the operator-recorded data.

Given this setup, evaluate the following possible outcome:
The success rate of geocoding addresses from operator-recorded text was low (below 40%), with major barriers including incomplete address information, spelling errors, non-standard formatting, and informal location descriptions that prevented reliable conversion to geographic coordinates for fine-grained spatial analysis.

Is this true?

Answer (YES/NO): NO